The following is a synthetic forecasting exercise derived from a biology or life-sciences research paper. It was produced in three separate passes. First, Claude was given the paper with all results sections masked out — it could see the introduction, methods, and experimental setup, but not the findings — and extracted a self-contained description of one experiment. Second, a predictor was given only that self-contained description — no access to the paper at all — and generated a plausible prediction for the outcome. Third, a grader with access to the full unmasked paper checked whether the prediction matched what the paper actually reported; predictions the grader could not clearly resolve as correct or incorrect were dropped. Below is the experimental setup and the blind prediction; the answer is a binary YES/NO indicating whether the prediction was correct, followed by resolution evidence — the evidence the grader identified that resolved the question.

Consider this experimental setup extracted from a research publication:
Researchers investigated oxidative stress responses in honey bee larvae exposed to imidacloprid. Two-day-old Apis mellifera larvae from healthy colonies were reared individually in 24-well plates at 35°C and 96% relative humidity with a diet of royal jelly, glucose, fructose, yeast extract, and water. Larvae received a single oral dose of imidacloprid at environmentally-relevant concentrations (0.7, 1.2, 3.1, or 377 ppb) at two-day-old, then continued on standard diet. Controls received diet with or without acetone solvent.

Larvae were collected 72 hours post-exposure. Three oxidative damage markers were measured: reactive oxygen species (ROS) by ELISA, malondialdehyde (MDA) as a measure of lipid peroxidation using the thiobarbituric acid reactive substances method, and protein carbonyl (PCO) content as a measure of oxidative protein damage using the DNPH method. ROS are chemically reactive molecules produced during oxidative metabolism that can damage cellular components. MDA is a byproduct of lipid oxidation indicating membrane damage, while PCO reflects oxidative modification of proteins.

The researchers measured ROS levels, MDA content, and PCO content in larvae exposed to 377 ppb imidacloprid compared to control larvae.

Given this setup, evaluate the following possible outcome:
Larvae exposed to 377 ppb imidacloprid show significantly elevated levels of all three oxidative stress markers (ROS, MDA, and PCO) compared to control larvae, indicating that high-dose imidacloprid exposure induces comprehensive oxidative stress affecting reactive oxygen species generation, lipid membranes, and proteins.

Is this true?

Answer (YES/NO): NO